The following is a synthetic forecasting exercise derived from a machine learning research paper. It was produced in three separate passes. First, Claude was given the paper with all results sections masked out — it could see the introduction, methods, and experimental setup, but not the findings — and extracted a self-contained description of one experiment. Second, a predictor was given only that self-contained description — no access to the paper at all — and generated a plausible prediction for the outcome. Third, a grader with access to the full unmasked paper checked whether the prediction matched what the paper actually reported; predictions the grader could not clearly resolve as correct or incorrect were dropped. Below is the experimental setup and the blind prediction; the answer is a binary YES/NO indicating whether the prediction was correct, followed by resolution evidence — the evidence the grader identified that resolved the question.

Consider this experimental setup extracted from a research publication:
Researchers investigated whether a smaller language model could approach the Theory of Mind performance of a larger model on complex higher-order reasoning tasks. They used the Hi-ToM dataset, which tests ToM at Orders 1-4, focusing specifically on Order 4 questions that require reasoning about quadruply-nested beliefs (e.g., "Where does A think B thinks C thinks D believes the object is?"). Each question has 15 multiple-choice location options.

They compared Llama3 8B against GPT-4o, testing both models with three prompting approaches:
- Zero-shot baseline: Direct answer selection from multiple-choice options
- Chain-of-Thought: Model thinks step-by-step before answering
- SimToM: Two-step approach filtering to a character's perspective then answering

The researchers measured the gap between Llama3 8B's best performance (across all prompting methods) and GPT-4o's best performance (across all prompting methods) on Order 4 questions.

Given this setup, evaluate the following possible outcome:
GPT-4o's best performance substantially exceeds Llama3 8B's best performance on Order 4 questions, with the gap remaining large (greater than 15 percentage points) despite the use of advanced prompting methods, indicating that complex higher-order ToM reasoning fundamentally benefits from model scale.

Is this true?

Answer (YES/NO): NO